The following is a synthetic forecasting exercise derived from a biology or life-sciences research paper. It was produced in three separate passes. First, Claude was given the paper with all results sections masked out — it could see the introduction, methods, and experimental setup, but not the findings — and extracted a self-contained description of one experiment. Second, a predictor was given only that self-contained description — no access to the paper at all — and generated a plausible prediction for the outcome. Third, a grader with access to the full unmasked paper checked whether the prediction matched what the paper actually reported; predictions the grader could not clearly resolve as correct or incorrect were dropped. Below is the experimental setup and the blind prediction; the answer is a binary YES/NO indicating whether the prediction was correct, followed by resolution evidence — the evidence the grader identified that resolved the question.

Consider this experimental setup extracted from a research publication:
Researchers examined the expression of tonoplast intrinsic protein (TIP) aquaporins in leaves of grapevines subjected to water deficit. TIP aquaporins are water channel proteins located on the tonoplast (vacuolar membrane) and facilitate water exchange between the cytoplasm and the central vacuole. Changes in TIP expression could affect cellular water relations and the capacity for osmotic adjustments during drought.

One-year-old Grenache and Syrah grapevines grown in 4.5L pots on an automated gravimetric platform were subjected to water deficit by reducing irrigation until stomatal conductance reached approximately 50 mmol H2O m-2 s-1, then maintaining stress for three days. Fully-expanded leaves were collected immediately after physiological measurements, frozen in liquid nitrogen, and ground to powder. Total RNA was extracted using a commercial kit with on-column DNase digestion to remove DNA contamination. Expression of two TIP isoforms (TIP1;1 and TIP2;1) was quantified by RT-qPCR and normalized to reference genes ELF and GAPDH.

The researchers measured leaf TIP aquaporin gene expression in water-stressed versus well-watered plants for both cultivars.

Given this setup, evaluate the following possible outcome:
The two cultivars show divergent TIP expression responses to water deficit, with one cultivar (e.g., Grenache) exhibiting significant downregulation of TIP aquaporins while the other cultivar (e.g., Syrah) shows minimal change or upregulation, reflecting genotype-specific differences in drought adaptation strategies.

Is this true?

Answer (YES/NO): NO